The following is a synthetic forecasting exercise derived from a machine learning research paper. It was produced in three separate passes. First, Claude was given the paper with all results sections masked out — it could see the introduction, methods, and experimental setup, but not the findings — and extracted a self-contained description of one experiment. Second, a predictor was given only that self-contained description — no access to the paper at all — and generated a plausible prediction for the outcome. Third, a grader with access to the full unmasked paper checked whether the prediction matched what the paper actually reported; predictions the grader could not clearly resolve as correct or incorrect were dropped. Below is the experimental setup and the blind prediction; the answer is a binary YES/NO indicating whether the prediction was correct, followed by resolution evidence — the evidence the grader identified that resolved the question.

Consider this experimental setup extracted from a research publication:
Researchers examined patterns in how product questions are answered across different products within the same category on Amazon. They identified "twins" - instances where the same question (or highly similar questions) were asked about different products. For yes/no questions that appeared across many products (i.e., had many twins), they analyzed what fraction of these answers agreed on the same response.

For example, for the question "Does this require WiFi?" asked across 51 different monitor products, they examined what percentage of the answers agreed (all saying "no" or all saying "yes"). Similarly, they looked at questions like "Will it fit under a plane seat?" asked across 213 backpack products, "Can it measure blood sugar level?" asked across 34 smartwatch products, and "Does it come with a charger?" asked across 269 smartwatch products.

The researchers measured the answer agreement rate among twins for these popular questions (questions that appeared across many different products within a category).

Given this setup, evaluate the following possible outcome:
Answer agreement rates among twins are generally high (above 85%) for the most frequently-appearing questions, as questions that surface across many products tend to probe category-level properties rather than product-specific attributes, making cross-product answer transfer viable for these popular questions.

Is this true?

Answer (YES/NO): YES